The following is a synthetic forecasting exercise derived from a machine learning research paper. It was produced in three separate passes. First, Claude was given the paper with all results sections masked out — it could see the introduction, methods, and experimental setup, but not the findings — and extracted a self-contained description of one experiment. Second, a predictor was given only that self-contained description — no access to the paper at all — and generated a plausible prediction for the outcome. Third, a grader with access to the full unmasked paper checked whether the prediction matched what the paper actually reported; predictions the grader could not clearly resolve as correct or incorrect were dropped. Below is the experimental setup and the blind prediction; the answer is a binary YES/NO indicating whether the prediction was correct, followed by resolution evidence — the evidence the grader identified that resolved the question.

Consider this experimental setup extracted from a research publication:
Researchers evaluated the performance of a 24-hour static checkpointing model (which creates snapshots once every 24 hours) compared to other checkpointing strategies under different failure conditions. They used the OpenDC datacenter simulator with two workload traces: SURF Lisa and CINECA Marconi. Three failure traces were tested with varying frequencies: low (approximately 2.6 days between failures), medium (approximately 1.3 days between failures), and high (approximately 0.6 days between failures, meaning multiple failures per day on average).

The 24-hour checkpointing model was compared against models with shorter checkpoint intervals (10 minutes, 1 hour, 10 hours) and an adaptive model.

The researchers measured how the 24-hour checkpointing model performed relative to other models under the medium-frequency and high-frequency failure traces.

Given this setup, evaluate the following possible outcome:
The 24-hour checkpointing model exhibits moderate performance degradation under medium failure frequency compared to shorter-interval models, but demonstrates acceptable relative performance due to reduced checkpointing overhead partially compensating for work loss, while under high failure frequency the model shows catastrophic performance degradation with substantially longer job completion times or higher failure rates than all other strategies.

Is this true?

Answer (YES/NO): NO